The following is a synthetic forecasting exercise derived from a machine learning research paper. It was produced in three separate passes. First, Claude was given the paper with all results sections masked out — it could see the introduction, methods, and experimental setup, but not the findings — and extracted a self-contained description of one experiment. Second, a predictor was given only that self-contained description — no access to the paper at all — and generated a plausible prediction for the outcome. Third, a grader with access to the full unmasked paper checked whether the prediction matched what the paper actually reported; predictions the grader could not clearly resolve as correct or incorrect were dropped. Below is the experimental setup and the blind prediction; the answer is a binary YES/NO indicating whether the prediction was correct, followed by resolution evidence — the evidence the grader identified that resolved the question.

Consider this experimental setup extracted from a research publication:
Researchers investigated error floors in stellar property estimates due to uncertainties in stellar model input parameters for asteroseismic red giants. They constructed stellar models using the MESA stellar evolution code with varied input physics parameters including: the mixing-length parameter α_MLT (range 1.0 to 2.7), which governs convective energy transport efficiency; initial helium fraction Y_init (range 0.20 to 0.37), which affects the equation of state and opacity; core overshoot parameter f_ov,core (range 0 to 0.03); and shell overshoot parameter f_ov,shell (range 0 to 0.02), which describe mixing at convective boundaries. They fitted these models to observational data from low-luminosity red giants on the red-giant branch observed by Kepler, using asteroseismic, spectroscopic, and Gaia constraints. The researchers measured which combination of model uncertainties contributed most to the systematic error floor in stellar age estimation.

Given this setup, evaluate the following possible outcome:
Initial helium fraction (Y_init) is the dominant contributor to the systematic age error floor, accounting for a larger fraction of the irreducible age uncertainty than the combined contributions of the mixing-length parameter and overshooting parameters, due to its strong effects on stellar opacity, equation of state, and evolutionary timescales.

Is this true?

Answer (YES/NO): NO